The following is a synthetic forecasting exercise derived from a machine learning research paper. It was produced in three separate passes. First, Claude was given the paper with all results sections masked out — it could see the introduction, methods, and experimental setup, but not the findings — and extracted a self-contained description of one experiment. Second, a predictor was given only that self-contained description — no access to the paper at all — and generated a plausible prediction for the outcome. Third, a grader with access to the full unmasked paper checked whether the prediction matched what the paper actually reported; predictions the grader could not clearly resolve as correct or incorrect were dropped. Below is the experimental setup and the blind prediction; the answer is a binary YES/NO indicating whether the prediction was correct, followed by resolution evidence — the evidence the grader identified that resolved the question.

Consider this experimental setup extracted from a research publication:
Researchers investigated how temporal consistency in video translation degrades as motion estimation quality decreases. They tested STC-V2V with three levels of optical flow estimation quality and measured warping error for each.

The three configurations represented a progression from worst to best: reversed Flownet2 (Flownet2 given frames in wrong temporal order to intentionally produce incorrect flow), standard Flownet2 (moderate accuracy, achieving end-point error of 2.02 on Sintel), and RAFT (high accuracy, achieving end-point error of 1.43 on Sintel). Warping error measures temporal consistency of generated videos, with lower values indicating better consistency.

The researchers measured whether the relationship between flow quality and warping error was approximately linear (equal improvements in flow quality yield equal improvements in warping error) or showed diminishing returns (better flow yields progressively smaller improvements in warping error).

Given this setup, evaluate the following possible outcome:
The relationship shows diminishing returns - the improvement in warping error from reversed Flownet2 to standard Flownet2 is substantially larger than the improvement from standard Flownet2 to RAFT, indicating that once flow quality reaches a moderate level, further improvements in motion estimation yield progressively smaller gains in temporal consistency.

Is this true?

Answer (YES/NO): YES